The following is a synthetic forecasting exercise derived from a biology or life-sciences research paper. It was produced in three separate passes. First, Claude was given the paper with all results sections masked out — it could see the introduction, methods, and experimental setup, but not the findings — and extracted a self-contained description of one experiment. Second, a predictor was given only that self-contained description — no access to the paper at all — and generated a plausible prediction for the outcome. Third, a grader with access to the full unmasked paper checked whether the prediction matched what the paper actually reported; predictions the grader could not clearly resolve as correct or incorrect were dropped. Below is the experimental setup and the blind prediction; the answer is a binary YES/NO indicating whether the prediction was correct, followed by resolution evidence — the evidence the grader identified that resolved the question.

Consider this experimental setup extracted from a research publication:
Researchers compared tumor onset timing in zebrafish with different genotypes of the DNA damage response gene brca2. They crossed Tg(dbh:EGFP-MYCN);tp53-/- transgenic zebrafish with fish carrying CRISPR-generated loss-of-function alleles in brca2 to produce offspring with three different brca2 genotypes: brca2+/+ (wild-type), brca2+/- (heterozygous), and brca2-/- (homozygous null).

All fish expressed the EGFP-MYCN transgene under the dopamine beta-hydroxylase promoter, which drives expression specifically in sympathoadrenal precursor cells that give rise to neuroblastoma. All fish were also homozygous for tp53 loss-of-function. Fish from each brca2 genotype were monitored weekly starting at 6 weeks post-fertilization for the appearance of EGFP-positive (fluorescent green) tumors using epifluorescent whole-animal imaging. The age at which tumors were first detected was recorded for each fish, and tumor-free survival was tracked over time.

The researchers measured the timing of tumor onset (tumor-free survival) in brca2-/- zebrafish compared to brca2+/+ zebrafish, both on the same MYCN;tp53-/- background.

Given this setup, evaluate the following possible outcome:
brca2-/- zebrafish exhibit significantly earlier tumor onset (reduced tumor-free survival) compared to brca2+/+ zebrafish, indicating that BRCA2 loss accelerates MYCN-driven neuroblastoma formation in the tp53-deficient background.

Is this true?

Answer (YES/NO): YES